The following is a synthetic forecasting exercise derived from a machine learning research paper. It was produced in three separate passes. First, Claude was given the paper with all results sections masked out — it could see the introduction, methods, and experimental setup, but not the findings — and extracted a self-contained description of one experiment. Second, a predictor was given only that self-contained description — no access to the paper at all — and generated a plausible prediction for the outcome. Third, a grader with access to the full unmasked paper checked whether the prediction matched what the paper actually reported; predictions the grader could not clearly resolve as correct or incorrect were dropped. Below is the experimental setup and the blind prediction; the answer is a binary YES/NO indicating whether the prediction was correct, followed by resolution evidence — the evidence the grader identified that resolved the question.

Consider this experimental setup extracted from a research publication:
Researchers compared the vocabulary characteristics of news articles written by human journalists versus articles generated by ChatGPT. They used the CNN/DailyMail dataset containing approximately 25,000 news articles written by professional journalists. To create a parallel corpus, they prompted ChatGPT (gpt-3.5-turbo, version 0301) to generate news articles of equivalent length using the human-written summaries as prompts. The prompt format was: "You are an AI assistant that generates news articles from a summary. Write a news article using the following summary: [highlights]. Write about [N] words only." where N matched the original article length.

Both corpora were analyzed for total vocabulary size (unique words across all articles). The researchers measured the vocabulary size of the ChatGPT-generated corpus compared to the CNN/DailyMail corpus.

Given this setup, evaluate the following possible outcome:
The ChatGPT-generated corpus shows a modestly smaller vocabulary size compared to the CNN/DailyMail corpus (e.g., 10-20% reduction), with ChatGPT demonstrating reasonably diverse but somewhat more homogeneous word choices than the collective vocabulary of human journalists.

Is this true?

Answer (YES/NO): NO